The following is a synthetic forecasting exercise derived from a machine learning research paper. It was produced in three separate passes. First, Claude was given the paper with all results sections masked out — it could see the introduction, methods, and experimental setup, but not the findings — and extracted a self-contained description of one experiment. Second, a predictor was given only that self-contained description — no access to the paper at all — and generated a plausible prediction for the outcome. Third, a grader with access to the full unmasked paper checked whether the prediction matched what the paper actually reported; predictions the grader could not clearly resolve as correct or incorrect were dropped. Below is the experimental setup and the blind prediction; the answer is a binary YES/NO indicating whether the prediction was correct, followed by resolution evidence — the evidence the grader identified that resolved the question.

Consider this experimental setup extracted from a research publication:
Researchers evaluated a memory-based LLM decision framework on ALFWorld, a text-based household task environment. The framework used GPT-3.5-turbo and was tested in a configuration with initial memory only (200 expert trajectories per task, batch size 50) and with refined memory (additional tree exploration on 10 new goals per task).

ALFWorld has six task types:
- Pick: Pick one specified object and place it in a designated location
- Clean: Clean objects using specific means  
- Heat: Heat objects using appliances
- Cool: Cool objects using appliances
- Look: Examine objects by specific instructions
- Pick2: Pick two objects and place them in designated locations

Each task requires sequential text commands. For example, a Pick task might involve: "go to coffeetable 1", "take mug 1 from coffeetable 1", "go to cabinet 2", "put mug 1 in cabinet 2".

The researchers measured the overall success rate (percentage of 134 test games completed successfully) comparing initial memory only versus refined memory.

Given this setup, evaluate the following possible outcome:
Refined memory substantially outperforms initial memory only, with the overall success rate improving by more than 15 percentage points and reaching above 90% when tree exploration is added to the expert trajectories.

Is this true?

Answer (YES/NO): NO